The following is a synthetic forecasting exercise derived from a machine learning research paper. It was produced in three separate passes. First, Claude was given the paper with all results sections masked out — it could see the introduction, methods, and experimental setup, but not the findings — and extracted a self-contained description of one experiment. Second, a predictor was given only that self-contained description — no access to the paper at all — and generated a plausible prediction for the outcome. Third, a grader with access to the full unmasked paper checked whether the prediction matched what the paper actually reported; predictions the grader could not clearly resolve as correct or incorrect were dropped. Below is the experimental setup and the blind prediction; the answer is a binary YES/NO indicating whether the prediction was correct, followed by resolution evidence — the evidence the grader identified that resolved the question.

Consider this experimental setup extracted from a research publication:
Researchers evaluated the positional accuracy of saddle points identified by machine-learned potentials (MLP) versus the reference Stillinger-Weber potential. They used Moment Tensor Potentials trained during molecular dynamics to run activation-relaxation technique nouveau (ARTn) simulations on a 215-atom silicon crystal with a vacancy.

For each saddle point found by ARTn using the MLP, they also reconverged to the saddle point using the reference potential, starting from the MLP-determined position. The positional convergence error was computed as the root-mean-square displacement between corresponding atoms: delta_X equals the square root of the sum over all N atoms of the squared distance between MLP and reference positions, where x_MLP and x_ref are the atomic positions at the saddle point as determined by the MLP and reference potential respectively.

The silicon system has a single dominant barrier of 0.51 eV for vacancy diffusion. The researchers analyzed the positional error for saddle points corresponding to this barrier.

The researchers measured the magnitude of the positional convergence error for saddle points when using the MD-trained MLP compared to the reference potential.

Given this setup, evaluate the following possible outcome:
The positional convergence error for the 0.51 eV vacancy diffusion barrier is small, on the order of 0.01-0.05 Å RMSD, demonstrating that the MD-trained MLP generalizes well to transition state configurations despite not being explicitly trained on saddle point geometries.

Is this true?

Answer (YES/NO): NO